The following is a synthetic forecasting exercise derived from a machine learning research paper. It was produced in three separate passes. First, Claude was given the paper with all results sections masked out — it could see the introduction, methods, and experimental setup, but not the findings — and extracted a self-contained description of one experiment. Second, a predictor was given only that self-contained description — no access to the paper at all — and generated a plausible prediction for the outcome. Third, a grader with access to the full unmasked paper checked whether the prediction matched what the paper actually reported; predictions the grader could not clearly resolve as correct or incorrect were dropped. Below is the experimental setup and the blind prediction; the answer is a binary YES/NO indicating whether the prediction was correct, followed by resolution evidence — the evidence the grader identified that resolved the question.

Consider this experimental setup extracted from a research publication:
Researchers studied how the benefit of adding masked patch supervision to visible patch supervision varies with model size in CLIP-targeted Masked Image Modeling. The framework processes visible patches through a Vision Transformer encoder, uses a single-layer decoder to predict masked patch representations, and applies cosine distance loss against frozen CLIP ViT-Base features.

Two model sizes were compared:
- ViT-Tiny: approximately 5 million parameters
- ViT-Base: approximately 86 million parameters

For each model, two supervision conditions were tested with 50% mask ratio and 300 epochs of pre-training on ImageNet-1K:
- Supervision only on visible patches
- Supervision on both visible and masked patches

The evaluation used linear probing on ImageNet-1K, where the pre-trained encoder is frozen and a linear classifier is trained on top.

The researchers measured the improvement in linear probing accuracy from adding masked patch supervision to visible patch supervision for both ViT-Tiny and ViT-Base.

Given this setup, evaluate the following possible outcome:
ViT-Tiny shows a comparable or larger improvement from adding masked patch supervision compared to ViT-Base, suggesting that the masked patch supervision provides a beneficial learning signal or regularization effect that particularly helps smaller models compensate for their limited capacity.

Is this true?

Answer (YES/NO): YES